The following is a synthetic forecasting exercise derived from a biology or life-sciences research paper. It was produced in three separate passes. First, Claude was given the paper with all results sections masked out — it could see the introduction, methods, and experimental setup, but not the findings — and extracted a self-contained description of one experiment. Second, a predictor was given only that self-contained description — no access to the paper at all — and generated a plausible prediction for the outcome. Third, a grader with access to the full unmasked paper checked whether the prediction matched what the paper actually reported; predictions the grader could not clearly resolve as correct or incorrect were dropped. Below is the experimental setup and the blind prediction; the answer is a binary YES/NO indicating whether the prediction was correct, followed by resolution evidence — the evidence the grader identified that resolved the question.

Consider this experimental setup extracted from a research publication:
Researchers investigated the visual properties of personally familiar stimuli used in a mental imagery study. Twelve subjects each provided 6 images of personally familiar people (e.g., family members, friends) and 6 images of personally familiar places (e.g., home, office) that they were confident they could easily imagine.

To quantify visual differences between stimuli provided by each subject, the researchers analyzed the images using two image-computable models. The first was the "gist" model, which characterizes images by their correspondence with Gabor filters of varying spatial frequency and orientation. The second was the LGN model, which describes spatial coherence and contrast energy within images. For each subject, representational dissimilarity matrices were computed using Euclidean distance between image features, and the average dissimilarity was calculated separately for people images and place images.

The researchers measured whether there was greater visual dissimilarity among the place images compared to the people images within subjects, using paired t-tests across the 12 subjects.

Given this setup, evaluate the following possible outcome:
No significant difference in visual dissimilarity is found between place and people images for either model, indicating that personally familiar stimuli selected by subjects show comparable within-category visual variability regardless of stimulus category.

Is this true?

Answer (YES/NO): NO